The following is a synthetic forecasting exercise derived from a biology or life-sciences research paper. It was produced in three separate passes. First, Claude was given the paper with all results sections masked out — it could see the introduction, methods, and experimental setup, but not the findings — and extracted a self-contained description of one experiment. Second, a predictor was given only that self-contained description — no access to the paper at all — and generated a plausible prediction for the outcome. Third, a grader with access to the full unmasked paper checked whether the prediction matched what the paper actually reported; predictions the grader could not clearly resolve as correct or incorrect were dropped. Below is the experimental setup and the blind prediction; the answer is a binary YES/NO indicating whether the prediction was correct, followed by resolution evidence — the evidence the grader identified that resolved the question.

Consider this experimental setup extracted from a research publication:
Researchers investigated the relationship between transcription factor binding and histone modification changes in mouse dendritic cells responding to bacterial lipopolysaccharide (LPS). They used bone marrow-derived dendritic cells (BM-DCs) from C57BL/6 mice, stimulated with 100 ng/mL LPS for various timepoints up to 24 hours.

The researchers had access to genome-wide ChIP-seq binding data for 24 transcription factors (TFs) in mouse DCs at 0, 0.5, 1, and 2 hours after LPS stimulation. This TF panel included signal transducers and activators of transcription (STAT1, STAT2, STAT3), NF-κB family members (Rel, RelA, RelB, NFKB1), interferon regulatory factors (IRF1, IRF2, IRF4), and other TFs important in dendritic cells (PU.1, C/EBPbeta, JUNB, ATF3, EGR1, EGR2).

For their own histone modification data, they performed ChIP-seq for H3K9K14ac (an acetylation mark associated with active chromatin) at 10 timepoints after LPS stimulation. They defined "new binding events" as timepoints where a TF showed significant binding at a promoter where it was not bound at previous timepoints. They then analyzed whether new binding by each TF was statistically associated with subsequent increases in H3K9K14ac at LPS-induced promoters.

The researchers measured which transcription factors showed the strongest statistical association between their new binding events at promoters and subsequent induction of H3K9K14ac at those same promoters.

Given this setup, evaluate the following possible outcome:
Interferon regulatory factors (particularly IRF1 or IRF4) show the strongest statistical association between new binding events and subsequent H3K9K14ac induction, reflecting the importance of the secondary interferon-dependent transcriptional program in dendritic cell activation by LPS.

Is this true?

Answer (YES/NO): NO